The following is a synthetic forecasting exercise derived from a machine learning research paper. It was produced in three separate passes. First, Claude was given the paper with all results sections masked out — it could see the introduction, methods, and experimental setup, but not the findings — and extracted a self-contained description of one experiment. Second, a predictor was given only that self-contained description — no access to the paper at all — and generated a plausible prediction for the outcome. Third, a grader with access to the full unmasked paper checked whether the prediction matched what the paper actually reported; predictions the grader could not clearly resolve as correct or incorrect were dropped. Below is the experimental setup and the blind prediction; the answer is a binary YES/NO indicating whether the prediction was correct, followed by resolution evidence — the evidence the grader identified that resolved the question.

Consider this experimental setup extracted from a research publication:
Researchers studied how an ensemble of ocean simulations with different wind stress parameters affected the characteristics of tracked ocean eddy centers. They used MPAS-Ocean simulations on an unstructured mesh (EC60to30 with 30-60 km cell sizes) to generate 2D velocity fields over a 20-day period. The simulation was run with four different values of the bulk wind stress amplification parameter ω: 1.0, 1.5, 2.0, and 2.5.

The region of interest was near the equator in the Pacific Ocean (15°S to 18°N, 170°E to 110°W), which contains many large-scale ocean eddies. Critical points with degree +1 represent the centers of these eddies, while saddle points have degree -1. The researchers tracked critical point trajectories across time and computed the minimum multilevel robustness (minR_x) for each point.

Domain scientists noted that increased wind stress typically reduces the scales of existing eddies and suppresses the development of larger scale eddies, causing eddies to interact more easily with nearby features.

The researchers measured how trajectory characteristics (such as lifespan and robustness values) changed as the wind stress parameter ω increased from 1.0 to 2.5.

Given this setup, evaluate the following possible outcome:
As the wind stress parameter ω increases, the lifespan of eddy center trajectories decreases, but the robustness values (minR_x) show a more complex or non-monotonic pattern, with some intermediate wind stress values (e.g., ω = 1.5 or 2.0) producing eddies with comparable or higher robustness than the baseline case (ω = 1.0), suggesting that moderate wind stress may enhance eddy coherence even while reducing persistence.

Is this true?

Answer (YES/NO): NO